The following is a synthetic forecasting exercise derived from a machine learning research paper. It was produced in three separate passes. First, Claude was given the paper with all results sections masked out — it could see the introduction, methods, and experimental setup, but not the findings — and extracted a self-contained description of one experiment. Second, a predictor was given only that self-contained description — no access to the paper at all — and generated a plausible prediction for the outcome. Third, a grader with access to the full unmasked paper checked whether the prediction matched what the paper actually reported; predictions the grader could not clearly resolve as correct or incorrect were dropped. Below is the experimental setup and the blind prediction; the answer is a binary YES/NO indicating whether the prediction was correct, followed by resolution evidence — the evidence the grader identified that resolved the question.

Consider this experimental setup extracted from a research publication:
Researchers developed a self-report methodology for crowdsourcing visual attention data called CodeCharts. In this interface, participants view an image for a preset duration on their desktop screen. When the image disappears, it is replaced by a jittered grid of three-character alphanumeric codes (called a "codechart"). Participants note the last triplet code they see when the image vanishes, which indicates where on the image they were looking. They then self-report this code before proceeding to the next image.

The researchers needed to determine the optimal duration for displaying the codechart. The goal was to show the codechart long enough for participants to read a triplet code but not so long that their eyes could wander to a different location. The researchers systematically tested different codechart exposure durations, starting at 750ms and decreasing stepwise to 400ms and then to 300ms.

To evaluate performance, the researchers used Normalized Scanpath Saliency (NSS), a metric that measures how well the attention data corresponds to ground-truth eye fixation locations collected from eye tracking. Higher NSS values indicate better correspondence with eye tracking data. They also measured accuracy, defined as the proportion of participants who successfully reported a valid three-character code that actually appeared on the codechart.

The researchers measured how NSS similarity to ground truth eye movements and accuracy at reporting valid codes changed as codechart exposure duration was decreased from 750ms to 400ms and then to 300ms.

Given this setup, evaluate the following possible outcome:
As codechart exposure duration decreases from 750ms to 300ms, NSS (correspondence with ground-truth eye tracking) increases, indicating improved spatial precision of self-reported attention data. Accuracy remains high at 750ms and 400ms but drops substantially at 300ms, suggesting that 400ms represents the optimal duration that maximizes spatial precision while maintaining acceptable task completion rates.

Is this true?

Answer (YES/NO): NO